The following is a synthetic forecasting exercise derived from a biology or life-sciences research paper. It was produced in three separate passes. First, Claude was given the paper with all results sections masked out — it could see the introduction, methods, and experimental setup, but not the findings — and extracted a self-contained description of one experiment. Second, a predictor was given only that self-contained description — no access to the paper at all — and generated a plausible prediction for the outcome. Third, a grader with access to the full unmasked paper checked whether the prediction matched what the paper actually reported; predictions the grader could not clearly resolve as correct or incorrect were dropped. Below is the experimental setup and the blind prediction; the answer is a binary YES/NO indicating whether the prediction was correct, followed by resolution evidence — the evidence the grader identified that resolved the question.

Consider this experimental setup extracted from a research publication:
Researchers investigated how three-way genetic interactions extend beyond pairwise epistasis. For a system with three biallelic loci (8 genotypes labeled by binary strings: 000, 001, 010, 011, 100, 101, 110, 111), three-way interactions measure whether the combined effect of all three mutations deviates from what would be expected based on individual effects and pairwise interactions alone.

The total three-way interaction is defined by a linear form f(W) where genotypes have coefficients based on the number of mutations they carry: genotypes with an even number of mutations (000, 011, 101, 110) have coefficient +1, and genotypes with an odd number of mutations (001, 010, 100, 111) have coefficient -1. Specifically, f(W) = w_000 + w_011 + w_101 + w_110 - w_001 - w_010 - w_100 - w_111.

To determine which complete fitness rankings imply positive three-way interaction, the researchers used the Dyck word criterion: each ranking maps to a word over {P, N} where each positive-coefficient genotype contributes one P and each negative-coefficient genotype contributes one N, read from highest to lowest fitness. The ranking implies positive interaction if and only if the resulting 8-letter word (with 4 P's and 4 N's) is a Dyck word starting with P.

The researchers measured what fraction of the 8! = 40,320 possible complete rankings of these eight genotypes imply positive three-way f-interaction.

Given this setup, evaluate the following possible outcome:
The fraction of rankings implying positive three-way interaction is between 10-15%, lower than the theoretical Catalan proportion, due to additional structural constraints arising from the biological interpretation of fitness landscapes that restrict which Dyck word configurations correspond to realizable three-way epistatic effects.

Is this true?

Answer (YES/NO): NO